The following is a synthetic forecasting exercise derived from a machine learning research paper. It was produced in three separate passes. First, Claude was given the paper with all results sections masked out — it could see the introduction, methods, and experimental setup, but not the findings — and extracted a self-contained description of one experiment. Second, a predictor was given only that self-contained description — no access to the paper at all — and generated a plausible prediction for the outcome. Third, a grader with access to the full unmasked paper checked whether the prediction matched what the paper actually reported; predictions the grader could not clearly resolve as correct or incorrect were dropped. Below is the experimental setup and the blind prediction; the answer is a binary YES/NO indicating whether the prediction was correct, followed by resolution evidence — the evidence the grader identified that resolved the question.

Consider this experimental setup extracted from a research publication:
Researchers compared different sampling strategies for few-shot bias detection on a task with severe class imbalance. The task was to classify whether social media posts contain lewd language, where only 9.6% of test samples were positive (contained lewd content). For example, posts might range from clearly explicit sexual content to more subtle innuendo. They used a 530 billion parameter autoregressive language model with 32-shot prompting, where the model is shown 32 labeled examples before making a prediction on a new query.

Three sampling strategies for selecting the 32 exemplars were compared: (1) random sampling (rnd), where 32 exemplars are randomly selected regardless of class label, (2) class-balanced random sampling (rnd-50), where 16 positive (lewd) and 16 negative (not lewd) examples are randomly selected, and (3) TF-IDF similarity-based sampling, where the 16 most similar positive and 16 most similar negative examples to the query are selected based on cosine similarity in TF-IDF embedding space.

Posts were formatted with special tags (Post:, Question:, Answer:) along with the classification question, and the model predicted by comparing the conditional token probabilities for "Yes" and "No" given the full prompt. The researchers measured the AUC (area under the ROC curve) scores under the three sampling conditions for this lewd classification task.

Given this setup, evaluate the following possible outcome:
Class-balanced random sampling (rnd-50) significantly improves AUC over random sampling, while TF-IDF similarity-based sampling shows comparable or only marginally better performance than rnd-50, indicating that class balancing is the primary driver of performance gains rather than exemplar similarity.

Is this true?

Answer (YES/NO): NO